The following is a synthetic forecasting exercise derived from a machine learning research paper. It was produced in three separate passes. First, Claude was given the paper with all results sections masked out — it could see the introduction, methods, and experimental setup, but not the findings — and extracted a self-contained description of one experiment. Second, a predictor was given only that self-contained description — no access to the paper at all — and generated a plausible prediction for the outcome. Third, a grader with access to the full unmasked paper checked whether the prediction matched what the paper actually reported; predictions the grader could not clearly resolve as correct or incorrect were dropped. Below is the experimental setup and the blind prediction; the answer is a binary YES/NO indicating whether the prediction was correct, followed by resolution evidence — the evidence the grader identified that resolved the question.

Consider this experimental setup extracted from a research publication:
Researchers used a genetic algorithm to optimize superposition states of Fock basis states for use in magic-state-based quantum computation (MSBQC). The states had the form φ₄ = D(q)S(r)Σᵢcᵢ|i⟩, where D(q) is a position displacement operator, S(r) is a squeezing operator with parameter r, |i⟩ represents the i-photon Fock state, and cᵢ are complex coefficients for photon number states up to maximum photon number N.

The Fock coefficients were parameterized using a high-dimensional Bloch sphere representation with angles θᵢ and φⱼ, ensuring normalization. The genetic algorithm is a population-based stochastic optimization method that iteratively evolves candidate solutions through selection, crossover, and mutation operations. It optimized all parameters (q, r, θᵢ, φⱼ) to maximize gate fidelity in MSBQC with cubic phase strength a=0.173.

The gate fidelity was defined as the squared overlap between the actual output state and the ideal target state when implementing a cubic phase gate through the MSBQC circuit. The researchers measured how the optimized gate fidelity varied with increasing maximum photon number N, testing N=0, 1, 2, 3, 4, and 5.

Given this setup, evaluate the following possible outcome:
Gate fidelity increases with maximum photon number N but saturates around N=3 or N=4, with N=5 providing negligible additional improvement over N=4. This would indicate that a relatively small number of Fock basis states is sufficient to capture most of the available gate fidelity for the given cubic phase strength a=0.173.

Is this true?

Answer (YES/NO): NO